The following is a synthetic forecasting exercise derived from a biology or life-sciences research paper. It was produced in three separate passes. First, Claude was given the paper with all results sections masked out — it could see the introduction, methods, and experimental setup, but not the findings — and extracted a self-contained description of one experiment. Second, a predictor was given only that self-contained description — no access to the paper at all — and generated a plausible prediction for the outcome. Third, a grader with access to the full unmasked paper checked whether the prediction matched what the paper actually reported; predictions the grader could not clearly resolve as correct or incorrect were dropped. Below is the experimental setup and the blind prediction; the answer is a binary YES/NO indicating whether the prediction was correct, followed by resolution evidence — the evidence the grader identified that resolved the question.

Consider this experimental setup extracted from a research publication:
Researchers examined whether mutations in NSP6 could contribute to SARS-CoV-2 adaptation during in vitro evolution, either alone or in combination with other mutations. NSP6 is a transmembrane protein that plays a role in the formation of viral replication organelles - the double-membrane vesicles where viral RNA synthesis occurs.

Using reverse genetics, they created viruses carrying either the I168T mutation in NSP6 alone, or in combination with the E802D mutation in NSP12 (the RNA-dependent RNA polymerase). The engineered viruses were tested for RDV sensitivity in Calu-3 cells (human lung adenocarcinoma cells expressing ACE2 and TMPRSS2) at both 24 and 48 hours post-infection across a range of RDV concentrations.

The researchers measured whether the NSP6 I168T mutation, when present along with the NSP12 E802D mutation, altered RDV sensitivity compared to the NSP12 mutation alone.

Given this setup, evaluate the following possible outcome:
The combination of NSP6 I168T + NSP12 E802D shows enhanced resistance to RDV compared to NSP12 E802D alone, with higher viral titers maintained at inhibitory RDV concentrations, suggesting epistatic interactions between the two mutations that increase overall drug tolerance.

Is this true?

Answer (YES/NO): NO